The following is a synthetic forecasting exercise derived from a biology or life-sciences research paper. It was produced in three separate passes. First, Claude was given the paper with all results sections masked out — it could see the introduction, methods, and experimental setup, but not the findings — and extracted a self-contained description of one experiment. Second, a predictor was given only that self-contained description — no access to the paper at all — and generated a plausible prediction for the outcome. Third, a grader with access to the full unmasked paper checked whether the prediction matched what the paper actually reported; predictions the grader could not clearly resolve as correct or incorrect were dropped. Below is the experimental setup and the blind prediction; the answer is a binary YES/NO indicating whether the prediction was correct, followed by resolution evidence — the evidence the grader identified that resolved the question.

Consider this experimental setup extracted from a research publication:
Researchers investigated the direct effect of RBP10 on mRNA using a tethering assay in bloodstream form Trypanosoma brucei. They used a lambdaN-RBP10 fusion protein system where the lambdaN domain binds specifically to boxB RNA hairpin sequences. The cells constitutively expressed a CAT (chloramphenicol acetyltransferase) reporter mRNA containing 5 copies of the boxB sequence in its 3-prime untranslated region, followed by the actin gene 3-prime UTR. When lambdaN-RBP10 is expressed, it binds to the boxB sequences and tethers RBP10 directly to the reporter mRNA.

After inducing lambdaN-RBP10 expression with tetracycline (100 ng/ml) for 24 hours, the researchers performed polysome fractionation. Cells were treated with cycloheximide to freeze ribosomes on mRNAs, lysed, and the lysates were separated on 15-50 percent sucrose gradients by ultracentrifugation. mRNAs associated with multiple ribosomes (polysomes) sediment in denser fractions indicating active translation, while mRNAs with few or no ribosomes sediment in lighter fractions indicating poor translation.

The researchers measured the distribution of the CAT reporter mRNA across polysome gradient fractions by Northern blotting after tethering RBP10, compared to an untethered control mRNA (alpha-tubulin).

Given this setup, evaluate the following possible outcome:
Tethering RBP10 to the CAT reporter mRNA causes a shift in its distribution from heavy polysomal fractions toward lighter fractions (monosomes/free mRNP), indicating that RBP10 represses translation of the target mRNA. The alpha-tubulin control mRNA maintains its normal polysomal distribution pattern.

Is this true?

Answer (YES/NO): YES